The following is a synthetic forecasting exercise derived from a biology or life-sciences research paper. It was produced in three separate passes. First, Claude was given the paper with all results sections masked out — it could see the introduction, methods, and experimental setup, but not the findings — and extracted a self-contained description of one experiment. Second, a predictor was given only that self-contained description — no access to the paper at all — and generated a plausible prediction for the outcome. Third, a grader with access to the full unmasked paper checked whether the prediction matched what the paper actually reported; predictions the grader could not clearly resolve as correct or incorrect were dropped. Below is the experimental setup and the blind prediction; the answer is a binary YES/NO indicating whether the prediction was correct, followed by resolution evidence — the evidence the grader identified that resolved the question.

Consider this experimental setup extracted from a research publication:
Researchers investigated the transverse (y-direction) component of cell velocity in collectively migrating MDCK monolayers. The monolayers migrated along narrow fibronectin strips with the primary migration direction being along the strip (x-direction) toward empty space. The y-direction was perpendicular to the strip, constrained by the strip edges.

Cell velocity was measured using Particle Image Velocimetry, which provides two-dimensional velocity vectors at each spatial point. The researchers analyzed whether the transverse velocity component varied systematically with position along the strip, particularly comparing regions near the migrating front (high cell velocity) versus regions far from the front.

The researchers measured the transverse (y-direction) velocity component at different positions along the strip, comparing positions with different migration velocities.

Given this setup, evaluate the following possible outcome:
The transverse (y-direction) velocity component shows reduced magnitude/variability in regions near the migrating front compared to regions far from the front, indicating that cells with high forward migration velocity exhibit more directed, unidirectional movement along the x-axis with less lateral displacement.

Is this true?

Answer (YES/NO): YES